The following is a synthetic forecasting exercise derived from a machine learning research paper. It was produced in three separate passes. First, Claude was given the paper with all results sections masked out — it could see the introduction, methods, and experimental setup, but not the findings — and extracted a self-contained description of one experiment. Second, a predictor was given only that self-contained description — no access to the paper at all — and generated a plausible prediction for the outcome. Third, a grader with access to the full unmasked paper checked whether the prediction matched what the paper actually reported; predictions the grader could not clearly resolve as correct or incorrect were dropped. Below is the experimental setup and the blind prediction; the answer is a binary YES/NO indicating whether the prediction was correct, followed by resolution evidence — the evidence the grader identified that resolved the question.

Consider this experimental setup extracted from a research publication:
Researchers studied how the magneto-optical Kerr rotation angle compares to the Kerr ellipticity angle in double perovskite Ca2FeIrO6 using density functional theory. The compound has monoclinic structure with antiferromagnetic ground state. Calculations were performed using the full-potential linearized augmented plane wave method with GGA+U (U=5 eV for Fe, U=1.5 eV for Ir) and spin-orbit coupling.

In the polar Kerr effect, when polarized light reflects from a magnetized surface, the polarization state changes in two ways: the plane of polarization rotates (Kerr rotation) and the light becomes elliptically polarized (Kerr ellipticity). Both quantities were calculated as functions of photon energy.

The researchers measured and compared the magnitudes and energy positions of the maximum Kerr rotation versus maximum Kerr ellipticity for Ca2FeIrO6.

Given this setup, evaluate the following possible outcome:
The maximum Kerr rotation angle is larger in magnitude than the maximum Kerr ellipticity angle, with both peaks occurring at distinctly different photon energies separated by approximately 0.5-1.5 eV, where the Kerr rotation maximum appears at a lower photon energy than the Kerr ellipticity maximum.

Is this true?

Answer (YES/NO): NO